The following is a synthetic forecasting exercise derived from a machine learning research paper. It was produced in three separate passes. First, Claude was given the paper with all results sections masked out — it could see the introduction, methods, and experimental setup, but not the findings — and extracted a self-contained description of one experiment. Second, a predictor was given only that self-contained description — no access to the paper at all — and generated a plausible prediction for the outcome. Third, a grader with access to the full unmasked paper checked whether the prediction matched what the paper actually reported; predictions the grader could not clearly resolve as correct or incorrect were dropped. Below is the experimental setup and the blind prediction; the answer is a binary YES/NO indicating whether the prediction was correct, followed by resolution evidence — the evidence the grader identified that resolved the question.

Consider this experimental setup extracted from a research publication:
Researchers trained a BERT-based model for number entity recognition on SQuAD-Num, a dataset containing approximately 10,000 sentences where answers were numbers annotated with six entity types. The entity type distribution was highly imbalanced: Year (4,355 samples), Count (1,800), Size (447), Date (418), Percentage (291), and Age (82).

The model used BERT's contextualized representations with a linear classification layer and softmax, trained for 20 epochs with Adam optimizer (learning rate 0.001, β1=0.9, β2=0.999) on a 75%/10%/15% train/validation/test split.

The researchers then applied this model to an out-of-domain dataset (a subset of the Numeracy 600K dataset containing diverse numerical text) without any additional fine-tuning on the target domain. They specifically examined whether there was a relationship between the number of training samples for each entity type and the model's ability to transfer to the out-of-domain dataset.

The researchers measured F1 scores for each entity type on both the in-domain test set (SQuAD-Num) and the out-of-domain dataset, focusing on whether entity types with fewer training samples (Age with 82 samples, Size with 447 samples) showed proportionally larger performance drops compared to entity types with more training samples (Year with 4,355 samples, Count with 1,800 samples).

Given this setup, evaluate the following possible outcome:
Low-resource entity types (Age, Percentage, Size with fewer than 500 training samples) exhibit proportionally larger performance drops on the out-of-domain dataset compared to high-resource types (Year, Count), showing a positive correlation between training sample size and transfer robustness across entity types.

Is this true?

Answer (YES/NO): NO